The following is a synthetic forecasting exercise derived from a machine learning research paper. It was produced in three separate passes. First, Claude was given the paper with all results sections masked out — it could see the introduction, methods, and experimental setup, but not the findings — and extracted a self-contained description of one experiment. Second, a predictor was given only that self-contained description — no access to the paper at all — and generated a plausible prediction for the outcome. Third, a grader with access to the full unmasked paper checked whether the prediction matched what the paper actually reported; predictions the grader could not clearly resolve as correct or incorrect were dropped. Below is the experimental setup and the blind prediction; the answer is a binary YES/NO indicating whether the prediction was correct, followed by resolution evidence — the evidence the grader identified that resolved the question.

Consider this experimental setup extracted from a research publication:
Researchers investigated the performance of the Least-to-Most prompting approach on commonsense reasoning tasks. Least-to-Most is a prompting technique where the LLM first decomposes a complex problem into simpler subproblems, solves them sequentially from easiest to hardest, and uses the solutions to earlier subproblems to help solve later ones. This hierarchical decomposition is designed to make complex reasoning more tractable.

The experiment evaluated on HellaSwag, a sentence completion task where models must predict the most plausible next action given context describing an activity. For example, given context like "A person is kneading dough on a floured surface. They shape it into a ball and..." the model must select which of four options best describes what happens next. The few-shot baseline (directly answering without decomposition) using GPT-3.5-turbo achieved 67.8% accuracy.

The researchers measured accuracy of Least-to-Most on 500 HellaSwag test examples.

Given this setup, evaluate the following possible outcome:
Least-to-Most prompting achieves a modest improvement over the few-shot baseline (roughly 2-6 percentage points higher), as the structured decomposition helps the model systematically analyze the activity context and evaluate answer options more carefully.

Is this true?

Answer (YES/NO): NO